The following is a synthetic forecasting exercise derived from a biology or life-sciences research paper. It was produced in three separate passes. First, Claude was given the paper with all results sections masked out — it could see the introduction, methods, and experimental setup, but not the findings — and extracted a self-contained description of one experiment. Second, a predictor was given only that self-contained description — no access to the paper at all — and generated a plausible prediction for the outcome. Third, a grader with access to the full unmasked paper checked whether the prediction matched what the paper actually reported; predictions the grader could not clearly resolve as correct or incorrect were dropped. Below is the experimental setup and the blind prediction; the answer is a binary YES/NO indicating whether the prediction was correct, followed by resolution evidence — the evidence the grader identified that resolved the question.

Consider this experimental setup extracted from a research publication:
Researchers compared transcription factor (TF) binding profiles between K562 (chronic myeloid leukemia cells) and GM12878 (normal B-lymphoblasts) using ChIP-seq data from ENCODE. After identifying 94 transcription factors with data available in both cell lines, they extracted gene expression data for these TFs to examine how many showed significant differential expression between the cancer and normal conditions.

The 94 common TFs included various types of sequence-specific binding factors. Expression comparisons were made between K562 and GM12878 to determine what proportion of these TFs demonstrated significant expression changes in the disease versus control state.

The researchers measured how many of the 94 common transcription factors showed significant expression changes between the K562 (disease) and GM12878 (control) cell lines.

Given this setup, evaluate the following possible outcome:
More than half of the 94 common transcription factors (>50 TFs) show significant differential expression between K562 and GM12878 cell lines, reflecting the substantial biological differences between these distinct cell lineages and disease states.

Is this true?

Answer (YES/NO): NO